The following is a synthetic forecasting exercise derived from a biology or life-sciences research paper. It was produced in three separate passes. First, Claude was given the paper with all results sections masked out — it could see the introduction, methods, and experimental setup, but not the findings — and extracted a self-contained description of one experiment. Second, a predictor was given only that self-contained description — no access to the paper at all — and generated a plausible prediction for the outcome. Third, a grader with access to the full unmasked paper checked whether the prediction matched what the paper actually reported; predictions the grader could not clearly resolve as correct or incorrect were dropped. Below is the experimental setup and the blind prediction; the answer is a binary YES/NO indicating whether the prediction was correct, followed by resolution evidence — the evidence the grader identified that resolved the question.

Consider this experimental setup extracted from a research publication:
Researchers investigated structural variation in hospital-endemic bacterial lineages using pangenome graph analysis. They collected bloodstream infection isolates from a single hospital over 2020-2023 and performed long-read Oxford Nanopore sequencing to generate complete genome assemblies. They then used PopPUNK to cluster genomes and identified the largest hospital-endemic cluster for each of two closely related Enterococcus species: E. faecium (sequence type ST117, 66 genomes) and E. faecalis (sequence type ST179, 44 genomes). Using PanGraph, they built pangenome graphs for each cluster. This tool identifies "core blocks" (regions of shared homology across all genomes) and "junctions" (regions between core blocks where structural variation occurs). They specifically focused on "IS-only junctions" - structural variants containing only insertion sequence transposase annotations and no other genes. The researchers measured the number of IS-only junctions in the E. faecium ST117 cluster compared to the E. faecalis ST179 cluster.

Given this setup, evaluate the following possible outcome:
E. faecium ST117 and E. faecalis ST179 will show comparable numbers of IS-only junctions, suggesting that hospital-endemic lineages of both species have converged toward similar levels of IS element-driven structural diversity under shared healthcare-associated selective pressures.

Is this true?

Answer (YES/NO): NO